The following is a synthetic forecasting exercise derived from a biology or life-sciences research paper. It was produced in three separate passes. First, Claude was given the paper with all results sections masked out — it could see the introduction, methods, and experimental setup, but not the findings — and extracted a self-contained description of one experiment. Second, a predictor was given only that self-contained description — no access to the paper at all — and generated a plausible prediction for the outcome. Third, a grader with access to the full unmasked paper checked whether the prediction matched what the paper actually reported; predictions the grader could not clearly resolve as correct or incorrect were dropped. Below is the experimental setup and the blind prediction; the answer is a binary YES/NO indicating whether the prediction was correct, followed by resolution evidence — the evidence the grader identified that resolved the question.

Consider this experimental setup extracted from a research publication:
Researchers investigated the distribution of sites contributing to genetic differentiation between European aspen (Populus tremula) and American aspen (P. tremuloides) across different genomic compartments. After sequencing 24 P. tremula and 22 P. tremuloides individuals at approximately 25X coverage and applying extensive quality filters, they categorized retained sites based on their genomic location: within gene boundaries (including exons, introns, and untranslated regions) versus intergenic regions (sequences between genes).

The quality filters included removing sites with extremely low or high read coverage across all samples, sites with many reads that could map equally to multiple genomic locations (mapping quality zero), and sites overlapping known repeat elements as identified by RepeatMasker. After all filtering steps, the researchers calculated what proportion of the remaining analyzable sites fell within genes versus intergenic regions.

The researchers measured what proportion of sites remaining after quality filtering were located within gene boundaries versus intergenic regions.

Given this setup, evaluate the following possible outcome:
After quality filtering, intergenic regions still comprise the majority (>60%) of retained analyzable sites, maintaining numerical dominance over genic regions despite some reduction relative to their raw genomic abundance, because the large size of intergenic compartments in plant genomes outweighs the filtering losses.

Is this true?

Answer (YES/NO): NO